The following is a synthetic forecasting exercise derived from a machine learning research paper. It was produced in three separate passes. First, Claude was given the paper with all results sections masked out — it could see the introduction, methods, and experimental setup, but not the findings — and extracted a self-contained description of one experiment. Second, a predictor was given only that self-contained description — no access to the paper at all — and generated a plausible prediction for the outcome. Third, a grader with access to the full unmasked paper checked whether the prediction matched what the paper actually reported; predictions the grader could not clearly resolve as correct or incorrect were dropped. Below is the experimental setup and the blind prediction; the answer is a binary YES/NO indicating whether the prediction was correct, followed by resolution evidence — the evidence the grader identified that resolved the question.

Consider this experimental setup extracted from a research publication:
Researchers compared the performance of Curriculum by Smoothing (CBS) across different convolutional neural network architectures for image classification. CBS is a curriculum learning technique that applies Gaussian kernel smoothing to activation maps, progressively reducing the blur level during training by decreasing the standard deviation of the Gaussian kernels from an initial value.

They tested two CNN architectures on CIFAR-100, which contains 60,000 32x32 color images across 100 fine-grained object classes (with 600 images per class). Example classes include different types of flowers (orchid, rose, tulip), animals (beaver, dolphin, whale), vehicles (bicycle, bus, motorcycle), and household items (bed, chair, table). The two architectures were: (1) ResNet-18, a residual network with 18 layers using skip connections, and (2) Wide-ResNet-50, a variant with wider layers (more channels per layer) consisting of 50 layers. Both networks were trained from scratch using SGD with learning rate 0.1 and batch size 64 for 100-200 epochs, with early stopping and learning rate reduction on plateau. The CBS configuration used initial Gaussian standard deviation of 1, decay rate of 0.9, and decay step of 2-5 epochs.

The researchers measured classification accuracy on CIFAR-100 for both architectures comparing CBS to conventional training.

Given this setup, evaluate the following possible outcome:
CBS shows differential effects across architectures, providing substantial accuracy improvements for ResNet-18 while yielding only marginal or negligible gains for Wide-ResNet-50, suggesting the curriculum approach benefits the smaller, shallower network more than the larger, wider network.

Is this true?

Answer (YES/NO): NO